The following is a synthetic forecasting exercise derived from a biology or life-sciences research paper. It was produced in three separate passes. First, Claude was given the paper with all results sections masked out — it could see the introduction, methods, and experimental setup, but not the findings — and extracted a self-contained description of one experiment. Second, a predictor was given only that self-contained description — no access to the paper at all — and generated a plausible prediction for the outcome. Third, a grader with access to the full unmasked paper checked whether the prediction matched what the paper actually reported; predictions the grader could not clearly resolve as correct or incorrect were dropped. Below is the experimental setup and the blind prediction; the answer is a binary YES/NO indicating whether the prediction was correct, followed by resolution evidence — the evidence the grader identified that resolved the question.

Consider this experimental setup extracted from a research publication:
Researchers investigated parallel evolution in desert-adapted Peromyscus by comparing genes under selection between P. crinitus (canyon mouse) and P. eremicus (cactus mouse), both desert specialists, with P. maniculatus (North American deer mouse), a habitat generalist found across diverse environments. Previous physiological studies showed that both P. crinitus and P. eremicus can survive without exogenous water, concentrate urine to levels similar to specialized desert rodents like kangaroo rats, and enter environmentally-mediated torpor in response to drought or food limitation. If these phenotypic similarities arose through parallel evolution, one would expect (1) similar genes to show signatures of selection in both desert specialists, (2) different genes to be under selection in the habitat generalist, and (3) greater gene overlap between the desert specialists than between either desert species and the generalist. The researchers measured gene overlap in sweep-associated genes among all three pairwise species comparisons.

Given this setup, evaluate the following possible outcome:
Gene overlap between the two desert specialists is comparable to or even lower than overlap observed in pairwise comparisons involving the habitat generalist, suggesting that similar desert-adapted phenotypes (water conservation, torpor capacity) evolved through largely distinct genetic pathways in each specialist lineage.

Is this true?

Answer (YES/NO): YES